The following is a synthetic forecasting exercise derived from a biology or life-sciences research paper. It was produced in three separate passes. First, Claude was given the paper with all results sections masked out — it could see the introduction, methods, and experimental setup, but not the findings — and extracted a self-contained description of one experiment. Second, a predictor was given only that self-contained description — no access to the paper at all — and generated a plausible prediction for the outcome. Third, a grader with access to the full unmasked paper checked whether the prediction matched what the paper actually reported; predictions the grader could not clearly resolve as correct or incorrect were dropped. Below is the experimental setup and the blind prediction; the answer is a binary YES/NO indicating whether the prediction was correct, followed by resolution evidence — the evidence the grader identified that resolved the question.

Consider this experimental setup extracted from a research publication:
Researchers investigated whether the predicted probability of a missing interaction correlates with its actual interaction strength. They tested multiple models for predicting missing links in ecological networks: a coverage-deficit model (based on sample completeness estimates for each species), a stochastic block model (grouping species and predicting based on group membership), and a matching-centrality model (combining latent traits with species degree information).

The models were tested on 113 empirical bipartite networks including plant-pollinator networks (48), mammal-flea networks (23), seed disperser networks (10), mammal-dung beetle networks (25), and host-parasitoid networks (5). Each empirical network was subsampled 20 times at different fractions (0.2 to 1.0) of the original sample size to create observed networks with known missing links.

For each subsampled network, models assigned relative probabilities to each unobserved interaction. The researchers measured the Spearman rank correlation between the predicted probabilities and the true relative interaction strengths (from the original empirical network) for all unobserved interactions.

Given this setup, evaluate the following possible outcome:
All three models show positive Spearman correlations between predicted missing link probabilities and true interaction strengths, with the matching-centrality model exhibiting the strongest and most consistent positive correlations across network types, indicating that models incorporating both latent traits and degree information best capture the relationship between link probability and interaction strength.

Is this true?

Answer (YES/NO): NO